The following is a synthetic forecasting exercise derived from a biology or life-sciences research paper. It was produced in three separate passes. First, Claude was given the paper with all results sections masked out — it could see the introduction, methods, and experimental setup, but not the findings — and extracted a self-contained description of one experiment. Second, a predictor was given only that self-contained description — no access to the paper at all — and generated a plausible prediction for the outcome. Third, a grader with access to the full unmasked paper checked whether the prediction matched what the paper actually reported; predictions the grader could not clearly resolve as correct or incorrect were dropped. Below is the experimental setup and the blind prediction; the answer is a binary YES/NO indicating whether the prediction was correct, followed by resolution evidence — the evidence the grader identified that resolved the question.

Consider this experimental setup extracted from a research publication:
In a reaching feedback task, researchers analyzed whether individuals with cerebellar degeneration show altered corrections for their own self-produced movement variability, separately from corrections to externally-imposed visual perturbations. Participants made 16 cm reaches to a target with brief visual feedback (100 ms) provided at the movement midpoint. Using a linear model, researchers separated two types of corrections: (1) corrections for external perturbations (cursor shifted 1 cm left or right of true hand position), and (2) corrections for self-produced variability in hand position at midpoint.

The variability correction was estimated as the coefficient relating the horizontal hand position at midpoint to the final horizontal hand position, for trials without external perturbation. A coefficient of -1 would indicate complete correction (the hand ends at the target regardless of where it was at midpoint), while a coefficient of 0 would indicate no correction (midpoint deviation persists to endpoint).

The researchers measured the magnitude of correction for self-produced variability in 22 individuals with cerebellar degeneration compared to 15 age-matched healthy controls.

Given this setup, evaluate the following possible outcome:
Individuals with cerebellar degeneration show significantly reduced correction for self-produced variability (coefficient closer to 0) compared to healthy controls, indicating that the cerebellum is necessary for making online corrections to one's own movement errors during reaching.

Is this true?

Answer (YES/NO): NO